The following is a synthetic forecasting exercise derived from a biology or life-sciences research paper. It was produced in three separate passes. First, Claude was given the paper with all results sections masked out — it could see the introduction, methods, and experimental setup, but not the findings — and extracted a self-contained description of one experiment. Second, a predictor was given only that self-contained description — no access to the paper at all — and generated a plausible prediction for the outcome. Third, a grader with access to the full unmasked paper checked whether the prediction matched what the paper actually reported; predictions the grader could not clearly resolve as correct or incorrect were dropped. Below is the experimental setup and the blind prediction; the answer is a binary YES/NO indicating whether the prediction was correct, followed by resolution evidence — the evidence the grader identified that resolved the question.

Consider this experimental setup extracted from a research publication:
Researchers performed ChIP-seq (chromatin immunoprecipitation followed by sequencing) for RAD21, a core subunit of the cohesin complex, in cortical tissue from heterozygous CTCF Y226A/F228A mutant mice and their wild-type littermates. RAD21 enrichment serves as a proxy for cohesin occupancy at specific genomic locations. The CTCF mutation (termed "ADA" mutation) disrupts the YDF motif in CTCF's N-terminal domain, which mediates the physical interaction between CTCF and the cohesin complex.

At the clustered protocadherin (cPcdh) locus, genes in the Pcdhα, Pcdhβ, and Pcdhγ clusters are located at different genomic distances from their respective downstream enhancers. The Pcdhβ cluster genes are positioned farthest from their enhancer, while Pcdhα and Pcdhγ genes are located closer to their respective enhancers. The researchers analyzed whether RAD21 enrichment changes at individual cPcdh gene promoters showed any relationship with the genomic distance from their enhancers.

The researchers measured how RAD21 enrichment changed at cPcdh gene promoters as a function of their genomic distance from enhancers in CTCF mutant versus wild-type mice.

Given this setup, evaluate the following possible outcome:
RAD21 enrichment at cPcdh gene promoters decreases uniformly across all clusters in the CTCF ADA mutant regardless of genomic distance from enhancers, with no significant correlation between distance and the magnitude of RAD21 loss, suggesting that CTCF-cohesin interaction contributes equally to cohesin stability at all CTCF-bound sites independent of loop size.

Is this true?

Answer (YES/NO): NO